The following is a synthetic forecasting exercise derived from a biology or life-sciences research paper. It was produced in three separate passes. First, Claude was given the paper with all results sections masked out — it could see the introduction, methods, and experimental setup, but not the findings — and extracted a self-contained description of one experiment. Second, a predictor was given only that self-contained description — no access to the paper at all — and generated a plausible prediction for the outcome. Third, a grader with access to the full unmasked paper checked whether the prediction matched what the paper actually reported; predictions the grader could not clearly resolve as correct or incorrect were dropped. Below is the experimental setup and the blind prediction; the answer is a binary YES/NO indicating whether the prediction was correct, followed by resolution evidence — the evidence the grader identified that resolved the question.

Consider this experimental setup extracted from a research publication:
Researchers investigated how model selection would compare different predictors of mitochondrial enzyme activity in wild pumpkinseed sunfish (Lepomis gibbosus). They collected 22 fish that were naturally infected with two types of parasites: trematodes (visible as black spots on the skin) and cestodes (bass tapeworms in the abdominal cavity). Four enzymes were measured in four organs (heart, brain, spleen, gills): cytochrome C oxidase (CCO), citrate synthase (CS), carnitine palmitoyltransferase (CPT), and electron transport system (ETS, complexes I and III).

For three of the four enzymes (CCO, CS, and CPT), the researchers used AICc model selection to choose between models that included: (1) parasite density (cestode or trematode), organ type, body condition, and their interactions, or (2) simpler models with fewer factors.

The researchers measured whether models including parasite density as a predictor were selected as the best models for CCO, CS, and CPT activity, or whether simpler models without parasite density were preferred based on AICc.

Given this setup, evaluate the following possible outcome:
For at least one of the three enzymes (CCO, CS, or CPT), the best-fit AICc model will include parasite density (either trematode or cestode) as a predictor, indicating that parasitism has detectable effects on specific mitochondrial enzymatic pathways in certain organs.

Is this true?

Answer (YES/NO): NO